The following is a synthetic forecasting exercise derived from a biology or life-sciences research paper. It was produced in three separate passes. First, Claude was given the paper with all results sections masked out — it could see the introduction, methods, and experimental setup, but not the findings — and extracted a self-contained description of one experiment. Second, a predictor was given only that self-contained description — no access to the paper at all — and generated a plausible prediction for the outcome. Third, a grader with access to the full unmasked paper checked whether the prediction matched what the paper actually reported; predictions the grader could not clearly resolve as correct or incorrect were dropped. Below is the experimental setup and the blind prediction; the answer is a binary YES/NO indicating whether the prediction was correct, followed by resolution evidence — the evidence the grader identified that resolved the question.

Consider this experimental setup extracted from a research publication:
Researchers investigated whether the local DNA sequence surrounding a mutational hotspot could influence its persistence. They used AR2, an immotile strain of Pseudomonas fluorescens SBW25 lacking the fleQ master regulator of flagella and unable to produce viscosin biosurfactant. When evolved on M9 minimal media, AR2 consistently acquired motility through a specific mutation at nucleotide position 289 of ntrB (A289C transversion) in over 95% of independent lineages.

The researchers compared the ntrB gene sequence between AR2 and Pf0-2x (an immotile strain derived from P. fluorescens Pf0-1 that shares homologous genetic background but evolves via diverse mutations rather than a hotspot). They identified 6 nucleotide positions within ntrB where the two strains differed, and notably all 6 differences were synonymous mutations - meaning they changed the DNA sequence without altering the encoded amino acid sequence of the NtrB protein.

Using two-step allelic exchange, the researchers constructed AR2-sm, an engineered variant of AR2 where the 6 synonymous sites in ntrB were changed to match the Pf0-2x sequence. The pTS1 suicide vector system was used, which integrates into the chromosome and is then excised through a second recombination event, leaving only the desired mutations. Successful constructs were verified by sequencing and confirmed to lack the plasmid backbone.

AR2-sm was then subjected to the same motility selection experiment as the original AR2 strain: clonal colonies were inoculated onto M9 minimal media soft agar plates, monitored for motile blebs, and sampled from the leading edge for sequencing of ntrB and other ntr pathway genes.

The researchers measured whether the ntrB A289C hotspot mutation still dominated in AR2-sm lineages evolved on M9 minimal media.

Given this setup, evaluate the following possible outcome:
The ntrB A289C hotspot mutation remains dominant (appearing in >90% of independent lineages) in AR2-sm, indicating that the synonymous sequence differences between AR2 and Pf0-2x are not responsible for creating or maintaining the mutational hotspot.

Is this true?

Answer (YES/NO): NO